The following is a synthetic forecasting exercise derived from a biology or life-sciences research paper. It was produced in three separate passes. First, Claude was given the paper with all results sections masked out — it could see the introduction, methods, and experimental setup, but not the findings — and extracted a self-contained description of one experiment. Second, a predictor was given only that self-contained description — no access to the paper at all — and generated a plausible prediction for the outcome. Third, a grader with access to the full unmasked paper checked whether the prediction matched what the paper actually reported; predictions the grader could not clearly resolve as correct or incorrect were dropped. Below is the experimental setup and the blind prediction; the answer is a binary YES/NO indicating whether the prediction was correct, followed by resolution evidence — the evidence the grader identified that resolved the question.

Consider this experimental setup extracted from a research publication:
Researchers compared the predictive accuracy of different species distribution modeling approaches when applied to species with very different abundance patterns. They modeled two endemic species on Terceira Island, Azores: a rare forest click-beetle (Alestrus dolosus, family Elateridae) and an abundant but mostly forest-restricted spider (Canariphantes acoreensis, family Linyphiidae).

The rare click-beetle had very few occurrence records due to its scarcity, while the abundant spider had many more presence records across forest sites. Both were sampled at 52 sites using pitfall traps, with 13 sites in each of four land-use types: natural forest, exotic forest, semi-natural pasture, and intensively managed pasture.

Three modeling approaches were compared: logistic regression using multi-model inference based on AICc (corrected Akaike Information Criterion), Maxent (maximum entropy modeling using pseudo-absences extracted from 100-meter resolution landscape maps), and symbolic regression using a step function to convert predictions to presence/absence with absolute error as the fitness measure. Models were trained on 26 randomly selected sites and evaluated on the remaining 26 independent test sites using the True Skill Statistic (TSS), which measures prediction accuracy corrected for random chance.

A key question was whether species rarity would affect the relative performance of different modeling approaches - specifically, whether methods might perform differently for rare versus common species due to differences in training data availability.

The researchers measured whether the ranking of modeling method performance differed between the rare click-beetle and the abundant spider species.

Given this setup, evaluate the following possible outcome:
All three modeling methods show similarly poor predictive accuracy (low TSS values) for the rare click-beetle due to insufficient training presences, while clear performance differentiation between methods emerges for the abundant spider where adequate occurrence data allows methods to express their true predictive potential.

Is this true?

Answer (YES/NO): NO